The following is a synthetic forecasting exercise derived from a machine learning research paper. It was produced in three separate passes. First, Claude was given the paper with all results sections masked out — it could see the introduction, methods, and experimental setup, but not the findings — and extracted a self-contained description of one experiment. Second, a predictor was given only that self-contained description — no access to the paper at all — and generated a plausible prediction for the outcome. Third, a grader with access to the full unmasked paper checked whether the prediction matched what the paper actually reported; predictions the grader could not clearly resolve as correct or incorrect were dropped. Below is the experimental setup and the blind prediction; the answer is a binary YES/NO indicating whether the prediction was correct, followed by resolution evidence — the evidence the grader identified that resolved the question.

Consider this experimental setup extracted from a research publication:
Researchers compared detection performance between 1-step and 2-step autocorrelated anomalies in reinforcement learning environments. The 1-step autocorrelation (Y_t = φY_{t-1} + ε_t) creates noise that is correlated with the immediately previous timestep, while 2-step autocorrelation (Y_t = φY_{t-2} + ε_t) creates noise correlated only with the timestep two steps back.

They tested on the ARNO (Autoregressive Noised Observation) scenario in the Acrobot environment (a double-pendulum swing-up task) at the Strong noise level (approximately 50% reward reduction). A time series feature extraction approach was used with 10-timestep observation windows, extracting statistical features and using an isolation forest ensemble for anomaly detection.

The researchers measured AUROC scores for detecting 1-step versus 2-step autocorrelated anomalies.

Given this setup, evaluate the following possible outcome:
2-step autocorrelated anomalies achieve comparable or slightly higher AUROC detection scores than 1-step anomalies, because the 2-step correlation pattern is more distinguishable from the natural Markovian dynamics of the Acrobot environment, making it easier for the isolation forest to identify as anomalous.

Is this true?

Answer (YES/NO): NO